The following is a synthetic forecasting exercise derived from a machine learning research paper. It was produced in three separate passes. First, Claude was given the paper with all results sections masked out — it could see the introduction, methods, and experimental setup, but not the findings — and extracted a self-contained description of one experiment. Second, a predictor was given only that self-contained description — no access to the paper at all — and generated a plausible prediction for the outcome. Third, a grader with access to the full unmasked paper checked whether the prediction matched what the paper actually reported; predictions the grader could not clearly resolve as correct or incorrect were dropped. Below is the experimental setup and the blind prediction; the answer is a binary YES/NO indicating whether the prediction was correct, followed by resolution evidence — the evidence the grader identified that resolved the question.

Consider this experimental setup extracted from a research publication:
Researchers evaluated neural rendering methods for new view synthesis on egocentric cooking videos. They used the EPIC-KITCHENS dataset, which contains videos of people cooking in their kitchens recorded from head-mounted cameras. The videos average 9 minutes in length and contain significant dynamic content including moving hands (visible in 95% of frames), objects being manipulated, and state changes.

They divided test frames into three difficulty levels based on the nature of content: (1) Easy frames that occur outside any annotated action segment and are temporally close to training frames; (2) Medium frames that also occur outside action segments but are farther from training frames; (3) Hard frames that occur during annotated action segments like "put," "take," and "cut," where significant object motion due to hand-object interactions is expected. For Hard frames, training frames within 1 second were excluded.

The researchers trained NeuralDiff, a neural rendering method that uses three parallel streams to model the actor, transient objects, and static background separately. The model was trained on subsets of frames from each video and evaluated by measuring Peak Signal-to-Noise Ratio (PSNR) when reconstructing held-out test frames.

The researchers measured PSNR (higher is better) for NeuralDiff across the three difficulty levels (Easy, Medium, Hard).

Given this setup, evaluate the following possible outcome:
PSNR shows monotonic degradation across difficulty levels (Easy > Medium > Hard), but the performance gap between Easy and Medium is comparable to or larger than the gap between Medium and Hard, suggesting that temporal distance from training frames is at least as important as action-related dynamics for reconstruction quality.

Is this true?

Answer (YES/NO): YES